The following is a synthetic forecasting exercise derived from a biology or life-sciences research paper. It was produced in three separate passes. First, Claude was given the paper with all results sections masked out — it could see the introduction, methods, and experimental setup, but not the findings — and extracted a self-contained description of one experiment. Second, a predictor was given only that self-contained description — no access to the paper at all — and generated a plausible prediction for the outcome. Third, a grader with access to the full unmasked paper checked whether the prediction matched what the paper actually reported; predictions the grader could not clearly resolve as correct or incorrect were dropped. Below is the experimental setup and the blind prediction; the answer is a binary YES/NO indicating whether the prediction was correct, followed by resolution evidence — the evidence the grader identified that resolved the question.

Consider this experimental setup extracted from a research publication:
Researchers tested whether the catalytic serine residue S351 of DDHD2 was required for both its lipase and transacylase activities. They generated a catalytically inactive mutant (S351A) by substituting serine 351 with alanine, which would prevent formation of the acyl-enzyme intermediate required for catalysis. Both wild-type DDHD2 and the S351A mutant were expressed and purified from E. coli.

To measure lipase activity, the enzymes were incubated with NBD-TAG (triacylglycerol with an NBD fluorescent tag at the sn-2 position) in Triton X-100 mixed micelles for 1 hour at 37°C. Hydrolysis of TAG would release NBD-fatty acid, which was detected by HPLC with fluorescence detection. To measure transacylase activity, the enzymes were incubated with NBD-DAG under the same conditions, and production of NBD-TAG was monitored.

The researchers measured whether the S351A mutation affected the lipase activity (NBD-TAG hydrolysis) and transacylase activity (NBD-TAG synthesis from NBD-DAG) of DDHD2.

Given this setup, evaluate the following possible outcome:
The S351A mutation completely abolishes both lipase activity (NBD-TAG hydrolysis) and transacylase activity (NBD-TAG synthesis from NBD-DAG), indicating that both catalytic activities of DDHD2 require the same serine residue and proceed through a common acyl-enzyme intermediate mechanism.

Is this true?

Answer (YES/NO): YES